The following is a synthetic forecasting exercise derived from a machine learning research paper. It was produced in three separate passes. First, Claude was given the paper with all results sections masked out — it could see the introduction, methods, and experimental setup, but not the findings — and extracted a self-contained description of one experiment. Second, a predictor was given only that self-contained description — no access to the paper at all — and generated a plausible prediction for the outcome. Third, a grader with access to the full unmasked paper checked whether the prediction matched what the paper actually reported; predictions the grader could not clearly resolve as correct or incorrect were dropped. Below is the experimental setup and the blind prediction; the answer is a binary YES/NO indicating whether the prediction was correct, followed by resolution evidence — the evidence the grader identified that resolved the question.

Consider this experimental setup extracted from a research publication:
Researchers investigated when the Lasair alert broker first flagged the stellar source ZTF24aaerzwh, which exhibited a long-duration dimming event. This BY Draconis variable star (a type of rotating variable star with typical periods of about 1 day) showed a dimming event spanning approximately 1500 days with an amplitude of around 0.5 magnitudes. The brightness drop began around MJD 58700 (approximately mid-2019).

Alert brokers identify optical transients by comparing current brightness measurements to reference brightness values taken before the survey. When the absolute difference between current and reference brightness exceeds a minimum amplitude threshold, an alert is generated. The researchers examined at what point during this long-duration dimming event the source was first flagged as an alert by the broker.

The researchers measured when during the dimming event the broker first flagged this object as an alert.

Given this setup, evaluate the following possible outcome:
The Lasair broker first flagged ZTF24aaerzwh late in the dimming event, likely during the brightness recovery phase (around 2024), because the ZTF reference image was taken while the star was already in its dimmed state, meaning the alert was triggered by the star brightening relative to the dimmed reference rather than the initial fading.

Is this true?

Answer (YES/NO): NO